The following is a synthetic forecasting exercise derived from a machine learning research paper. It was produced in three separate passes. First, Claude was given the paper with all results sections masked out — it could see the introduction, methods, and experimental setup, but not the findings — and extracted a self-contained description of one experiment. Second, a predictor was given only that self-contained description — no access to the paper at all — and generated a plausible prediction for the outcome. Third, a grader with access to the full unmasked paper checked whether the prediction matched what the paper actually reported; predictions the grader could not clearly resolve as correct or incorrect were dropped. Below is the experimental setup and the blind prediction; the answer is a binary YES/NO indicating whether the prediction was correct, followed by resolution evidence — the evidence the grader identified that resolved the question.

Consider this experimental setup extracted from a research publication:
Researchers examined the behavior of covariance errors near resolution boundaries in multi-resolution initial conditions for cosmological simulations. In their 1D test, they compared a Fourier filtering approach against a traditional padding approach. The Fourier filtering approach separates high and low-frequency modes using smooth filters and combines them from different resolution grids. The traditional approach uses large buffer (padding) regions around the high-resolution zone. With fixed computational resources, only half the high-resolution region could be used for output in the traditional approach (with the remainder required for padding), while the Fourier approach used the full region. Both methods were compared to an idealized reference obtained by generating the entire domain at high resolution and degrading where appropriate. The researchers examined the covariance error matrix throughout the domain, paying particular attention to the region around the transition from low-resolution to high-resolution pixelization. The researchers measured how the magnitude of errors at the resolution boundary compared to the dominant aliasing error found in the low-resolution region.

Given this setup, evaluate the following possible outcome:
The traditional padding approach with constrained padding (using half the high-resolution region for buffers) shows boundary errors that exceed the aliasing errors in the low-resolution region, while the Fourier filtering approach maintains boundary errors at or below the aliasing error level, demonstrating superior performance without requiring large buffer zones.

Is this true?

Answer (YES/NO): NO